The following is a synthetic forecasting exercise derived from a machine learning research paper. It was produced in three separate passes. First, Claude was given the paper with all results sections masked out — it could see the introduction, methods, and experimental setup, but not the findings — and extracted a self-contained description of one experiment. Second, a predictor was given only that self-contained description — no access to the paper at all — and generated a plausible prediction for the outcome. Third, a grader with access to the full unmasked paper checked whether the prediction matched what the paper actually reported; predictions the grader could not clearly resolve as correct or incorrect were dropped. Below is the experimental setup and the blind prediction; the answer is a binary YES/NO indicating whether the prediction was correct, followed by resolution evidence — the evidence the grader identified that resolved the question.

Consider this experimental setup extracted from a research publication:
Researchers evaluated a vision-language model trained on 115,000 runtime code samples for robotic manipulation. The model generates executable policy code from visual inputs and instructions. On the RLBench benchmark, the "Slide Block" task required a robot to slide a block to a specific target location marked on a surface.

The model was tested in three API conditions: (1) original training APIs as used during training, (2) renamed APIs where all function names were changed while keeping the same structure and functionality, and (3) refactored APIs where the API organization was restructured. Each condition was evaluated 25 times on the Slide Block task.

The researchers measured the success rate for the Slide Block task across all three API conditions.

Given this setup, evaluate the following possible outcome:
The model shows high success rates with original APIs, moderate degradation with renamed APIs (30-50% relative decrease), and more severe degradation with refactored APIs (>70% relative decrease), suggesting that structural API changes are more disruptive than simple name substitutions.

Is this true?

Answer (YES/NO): NO